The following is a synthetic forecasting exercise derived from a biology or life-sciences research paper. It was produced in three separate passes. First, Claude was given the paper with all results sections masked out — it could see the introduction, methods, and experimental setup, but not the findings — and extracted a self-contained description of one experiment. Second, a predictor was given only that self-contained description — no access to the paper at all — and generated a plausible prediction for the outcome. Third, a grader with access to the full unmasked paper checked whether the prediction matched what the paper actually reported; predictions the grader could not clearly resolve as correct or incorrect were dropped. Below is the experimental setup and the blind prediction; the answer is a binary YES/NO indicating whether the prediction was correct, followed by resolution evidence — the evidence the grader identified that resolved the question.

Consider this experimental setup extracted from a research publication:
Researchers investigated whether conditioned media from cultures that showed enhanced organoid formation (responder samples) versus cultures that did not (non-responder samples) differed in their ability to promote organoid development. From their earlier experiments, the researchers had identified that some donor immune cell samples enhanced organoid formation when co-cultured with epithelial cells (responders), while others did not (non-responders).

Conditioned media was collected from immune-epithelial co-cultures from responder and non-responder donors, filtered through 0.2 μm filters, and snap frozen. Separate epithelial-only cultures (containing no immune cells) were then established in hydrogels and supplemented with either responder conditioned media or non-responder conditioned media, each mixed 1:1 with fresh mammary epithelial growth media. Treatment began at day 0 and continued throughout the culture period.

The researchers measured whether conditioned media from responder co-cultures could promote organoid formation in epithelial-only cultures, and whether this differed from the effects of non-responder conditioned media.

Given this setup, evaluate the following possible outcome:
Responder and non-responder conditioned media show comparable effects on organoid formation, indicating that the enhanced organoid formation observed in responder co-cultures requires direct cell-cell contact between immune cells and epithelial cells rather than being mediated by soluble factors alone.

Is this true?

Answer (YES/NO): YES